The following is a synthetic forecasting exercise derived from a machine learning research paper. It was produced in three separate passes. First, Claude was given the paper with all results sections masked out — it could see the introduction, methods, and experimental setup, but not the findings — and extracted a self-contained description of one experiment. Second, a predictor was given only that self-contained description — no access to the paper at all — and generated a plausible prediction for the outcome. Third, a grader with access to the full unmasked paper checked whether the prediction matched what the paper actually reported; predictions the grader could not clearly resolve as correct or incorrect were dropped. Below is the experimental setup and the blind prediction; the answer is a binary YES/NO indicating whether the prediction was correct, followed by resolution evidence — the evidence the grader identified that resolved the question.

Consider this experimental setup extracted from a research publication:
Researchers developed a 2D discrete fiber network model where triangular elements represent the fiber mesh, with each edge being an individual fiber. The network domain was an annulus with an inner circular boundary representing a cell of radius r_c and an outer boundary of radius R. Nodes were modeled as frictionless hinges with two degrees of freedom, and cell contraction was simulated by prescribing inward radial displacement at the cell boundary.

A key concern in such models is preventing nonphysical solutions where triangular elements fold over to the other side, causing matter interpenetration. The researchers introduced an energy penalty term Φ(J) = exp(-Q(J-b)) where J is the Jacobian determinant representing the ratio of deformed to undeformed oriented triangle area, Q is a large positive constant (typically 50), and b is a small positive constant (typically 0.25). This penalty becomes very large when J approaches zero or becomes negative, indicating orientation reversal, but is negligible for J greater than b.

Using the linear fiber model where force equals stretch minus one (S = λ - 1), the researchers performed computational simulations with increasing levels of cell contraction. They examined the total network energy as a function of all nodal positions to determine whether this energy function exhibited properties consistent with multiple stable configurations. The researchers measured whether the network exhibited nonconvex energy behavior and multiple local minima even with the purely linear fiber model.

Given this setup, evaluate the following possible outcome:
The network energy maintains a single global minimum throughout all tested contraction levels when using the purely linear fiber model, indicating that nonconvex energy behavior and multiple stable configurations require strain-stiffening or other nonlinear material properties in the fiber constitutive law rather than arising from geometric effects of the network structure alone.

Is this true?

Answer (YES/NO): NO